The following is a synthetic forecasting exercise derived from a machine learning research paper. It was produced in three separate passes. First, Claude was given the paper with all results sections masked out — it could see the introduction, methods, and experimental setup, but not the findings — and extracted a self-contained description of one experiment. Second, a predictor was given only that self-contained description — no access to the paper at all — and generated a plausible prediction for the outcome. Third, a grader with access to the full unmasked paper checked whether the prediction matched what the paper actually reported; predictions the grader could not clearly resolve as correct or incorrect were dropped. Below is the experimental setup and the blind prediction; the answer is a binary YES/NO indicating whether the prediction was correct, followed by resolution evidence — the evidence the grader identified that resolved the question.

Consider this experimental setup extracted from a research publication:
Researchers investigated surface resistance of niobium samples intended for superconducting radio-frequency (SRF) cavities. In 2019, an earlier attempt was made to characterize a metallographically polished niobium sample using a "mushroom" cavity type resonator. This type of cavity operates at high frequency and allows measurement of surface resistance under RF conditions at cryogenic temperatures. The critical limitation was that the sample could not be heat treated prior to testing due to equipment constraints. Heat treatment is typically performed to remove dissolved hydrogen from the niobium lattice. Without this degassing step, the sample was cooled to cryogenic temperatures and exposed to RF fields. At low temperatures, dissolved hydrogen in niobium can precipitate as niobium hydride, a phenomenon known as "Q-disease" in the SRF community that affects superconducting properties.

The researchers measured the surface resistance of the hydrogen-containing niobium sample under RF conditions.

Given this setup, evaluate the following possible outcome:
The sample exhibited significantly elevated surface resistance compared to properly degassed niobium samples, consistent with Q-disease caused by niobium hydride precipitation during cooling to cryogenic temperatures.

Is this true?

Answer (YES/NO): YES